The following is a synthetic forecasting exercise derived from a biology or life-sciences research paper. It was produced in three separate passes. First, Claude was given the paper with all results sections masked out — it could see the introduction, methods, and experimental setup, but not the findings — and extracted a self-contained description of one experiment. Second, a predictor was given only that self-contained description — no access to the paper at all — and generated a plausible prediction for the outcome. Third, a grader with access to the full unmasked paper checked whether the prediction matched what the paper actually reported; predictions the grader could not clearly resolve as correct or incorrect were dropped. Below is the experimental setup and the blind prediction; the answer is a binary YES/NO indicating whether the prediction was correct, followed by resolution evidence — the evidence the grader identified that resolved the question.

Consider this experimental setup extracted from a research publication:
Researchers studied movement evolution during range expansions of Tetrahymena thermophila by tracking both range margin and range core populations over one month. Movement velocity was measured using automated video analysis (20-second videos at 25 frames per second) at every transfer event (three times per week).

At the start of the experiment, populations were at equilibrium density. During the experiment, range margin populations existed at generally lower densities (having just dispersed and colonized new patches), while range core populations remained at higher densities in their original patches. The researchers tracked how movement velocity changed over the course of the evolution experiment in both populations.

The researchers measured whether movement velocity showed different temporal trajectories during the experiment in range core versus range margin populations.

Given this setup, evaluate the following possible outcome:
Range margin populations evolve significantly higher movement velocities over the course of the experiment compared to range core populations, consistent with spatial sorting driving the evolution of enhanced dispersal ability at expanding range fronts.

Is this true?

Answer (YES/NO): YES